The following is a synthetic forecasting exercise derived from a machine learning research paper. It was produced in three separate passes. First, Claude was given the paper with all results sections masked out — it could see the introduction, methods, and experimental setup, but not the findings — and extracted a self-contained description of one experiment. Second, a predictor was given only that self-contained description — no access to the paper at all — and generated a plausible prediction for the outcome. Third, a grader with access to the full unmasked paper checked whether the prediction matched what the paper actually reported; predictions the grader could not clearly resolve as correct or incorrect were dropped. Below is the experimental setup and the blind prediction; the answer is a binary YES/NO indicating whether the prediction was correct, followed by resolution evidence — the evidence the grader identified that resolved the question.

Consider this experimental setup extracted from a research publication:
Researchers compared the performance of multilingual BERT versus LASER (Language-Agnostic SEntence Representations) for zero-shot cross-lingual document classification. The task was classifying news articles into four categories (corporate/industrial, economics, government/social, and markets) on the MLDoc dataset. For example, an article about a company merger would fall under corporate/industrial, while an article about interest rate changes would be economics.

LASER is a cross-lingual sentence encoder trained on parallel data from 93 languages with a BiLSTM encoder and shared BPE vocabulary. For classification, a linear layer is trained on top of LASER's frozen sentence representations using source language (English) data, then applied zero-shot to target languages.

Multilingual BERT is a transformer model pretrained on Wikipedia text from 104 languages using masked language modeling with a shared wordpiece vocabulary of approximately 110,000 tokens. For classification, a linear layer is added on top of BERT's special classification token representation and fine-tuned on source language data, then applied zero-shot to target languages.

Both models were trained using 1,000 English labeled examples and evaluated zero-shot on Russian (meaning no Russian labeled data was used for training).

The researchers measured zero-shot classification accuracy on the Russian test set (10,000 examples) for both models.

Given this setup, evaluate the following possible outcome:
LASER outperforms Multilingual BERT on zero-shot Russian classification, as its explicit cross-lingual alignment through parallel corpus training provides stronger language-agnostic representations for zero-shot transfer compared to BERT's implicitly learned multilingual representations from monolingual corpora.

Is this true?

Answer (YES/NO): NO